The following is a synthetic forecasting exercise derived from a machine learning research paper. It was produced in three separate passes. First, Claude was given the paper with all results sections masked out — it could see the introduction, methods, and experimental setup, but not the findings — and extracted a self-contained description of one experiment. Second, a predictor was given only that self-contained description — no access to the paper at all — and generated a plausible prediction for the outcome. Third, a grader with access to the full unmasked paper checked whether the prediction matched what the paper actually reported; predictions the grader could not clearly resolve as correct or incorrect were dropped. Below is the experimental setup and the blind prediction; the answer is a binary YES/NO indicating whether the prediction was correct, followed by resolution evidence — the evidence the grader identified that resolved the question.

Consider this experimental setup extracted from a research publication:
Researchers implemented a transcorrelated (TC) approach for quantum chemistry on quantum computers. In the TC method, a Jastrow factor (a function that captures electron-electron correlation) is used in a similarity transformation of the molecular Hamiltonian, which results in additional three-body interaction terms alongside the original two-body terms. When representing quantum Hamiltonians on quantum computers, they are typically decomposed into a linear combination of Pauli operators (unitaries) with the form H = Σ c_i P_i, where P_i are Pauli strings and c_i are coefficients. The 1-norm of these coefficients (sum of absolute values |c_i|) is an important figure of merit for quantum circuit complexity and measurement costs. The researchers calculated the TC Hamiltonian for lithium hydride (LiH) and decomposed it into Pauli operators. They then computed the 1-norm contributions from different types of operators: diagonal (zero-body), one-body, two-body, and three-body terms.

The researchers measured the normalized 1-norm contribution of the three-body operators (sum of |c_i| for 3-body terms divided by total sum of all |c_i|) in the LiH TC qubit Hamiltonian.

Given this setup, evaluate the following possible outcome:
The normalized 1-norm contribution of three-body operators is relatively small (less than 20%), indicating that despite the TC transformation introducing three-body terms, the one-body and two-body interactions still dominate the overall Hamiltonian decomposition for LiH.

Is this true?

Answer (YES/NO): YES